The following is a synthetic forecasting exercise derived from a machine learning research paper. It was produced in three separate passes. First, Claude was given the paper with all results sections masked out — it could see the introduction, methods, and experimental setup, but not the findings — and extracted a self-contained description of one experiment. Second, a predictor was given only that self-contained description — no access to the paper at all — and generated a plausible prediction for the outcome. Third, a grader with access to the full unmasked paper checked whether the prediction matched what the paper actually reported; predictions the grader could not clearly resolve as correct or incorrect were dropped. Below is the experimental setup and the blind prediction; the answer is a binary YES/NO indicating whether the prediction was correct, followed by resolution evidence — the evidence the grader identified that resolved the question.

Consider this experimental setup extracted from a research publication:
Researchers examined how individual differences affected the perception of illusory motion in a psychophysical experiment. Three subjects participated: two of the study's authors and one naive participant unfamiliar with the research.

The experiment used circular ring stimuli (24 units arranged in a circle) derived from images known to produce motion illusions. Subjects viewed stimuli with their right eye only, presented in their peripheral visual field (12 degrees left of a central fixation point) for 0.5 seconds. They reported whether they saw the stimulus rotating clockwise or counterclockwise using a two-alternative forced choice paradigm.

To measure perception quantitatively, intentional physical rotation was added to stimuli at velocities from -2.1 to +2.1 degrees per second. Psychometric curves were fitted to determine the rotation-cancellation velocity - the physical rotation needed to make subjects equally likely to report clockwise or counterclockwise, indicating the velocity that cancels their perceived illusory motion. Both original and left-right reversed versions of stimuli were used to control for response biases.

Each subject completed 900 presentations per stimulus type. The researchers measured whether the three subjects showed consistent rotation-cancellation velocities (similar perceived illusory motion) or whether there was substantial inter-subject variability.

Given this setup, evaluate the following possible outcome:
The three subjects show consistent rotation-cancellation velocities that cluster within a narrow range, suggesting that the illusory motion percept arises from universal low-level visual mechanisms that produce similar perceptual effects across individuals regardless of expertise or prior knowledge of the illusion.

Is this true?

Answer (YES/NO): NO